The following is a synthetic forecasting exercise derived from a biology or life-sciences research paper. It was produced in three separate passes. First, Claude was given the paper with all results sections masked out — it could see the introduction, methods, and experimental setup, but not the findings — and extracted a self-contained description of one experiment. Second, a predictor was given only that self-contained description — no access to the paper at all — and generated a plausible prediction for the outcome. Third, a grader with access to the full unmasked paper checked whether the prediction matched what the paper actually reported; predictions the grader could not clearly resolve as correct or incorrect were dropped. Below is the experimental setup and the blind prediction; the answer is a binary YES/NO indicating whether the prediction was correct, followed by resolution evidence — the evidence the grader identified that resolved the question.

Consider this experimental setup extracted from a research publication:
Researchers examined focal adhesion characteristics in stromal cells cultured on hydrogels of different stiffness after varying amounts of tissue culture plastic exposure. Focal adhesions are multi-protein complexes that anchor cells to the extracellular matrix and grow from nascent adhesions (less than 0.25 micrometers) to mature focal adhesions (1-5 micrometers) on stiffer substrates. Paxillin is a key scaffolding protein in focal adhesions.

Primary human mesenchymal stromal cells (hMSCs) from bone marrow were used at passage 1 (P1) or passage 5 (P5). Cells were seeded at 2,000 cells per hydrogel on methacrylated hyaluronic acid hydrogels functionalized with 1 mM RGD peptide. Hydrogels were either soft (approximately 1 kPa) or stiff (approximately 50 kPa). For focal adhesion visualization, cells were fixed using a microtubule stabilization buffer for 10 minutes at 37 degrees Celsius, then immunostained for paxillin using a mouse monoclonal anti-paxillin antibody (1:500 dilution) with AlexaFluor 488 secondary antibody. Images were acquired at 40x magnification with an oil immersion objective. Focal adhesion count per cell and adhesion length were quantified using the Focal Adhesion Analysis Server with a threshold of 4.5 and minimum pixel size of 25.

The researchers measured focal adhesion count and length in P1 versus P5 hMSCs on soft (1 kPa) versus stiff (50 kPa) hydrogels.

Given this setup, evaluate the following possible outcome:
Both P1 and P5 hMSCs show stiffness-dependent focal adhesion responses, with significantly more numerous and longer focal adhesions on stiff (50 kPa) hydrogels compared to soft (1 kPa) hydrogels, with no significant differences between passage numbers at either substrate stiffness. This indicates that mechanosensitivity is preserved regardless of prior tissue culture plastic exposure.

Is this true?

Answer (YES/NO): NO